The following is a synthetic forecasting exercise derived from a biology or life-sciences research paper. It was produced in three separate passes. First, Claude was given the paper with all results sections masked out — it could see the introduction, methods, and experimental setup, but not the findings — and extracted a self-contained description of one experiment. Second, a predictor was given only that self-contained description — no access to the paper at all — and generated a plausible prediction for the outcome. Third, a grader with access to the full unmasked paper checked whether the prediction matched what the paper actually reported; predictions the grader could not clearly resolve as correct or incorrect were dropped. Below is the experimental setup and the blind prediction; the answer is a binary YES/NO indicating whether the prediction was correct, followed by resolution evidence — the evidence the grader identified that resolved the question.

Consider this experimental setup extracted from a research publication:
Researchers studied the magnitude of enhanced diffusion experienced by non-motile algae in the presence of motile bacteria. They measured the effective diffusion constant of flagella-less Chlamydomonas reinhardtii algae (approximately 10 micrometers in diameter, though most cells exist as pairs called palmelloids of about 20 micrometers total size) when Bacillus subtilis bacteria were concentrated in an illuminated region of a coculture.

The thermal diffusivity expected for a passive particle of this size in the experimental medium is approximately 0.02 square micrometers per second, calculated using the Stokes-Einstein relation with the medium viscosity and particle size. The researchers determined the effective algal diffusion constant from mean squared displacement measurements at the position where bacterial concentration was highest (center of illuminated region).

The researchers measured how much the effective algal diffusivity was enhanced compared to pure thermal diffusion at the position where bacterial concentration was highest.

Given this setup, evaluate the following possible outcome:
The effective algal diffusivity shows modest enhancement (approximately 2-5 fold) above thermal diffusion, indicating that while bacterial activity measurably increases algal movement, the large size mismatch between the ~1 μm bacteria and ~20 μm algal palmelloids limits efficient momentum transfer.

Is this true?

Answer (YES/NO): NO